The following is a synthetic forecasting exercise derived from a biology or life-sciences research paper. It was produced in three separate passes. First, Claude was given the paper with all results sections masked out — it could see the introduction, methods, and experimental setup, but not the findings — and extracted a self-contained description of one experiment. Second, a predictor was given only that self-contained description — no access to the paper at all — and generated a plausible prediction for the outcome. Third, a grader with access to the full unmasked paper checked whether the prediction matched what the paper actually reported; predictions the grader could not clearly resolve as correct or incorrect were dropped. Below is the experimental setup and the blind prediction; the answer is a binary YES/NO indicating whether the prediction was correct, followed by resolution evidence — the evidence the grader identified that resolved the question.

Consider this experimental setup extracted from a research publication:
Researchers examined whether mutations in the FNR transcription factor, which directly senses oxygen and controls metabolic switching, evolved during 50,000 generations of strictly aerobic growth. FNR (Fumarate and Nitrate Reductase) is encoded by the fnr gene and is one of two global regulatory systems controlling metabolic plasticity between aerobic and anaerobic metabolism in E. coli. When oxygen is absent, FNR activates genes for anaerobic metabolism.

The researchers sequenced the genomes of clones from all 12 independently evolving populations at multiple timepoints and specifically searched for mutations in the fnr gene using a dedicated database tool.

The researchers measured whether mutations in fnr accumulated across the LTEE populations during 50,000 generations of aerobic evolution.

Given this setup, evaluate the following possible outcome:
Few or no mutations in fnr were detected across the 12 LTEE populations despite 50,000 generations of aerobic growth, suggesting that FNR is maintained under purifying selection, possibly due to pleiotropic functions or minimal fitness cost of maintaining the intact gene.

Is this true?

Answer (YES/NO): YES